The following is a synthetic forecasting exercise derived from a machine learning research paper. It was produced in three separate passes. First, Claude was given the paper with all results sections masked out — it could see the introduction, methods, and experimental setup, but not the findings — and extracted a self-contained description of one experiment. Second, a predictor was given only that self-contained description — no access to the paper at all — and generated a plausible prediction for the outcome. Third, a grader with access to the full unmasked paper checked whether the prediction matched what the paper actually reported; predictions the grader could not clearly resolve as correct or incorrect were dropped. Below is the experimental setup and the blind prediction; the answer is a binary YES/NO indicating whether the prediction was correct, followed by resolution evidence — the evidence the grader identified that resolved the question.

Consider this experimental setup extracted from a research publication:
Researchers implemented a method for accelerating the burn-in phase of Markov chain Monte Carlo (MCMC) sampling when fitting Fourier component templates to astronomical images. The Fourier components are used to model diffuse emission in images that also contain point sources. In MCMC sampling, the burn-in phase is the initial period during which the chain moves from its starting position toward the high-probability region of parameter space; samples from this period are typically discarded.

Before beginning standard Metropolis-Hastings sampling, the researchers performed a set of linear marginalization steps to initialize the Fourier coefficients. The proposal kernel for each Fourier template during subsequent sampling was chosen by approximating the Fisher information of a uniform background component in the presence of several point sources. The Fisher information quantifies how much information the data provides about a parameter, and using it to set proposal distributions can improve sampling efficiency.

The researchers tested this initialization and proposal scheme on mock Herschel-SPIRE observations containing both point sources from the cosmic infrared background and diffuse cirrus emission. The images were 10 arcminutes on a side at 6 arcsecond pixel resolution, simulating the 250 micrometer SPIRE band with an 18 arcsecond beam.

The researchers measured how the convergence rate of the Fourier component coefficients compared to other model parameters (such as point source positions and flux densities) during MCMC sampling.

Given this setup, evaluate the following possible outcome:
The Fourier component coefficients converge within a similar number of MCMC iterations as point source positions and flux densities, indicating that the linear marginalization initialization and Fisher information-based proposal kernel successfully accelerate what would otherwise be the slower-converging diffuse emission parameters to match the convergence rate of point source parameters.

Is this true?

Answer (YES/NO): YES